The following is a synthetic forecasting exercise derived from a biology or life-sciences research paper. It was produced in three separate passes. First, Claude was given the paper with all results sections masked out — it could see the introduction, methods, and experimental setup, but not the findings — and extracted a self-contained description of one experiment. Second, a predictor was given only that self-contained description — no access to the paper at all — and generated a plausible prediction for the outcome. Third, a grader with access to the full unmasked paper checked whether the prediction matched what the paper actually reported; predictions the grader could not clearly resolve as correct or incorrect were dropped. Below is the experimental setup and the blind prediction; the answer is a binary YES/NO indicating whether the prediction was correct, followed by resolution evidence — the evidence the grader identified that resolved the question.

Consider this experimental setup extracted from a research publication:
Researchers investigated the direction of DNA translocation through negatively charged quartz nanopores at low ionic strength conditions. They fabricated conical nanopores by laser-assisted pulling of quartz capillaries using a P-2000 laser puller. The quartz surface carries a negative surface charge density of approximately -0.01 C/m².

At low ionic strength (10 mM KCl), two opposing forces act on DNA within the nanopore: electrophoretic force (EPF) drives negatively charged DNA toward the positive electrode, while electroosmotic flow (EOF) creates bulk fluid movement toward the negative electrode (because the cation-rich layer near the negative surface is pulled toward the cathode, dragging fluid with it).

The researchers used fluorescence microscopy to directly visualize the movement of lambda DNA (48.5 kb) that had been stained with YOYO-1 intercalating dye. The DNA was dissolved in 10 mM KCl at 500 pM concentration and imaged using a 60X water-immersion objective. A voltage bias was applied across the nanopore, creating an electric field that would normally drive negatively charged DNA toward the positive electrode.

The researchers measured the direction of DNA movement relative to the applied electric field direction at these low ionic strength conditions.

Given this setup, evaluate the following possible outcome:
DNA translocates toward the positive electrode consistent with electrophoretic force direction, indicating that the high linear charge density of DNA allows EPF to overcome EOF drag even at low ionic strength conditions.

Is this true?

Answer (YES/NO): NO